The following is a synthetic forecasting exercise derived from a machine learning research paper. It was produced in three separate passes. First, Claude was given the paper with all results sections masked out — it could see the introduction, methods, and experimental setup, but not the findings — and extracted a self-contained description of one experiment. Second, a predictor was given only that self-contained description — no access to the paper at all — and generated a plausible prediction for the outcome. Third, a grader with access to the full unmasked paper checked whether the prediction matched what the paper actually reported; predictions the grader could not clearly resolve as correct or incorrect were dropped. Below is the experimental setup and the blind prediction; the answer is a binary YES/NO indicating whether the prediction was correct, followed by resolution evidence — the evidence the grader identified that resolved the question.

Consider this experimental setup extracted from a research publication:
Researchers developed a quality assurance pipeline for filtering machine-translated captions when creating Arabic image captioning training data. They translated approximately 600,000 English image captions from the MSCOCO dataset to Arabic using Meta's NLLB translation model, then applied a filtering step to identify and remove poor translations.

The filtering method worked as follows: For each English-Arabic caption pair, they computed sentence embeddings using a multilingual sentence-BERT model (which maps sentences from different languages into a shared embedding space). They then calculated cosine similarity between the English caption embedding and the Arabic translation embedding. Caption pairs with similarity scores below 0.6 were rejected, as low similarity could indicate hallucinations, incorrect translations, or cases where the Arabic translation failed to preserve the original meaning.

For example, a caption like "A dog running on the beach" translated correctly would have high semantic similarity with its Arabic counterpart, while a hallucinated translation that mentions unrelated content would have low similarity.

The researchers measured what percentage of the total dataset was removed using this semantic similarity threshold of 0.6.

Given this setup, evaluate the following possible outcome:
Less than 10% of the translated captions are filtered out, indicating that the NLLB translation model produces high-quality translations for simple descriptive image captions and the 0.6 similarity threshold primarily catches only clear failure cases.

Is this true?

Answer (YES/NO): NO